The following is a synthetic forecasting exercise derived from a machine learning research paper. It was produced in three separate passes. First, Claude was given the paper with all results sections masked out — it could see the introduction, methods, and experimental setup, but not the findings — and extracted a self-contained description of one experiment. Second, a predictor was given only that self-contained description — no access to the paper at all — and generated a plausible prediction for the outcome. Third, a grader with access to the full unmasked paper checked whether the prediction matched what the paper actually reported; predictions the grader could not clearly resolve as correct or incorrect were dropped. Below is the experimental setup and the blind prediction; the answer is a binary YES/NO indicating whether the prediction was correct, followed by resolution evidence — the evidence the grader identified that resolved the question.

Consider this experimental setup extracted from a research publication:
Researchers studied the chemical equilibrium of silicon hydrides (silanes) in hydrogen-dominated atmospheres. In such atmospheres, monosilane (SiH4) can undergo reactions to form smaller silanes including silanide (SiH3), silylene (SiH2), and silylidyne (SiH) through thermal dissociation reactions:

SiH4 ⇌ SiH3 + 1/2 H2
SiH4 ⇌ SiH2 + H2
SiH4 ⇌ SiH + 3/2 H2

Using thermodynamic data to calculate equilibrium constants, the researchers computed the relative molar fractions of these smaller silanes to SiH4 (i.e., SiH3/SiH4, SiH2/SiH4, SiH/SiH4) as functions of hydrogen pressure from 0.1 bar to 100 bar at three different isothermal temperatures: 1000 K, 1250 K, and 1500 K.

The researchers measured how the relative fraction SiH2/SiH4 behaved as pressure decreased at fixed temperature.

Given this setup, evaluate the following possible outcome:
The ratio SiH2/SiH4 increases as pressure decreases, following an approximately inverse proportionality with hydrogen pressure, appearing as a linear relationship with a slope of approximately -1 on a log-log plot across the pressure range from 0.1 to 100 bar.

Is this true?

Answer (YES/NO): YES